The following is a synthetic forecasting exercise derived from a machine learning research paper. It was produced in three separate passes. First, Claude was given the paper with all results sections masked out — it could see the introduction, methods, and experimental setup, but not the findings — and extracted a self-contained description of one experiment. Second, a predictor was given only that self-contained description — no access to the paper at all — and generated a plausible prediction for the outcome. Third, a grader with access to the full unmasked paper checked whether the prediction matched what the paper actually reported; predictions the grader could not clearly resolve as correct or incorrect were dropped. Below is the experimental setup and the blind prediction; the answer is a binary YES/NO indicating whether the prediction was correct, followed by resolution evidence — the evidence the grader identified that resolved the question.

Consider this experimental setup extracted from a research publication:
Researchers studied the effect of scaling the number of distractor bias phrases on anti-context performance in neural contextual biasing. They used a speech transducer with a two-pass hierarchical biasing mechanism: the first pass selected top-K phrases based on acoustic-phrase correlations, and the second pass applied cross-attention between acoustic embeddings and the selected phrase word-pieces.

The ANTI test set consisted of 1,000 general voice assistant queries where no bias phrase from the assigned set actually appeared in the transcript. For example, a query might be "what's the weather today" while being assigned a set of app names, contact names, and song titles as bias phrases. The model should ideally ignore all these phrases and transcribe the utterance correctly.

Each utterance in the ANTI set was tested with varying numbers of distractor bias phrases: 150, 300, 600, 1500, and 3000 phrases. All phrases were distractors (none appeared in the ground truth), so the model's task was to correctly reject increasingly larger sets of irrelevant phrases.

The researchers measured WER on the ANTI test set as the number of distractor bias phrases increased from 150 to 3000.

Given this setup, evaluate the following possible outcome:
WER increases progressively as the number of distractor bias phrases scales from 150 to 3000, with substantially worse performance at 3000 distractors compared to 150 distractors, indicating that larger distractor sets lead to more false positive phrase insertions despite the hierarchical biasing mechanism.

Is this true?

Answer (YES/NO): NO